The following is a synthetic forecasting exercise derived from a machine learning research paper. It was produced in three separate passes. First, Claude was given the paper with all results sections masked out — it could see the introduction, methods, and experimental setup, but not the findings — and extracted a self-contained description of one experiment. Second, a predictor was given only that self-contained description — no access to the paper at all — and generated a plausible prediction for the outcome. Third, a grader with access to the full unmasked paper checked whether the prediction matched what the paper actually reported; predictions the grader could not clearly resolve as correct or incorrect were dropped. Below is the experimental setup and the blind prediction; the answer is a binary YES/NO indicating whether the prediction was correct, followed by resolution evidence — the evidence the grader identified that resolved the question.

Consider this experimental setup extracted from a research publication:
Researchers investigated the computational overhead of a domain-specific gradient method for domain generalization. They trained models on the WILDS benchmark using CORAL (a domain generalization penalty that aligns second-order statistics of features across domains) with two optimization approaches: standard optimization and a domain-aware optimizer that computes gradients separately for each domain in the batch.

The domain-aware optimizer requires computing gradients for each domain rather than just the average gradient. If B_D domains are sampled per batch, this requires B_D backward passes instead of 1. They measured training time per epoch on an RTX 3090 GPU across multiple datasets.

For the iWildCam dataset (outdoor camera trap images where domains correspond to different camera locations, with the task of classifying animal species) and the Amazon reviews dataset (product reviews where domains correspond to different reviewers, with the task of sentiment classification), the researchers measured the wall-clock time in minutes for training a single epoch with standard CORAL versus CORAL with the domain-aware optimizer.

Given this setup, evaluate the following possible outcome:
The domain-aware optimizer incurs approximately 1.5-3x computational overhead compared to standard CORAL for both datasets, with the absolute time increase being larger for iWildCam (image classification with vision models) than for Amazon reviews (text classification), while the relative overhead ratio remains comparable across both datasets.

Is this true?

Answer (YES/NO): NO